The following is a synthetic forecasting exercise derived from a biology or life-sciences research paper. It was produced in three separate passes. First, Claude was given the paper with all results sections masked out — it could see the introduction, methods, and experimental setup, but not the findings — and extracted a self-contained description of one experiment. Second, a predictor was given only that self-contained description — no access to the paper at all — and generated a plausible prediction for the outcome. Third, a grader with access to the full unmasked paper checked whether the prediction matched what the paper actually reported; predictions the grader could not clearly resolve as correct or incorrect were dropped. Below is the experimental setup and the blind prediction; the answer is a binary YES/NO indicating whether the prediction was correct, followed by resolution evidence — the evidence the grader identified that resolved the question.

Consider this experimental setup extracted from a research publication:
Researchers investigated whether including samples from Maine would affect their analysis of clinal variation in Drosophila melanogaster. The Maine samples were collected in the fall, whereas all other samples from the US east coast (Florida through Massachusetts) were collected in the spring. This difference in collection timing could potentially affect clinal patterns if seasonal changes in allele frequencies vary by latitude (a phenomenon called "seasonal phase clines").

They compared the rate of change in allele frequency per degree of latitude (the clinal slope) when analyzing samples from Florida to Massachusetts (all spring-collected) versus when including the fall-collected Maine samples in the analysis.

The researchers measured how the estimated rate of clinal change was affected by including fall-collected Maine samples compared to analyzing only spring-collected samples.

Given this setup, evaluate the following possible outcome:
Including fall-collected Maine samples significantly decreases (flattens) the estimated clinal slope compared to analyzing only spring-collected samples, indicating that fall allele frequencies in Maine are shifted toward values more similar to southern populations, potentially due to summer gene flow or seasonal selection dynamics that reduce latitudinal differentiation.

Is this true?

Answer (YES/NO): YES